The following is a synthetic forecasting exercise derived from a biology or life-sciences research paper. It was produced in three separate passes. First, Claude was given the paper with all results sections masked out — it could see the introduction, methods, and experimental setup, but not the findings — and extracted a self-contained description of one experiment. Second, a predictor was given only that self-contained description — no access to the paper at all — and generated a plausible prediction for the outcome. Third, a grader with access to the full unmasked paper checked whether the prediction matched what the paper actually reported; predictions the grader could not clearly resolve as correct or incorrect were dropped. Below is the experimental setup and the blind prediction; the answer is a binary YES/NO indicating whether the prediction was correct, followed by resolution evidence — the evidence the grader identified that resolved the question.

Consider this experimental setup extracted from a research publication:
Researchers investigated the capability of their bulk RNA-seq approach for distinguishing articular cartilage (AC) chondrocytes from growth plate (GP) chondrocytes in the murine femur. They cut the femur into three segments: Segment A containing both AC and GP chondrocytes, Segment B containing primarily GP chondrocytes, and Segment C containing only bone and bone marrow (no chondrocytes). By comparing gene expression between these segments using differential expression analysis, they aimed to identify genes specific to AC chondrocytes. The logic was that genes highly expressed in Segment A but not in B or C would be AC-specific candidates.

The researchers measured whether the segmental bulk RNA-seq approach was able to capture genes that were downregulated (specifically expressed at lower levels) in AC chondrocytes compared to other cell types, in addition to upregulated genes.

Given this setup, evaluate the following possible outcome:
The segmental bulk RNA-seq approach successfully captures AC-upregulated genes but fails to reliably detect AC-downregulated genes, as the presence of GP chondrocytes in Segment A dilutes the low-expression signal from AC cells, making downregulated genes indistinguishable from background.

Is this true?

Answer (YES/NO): YES